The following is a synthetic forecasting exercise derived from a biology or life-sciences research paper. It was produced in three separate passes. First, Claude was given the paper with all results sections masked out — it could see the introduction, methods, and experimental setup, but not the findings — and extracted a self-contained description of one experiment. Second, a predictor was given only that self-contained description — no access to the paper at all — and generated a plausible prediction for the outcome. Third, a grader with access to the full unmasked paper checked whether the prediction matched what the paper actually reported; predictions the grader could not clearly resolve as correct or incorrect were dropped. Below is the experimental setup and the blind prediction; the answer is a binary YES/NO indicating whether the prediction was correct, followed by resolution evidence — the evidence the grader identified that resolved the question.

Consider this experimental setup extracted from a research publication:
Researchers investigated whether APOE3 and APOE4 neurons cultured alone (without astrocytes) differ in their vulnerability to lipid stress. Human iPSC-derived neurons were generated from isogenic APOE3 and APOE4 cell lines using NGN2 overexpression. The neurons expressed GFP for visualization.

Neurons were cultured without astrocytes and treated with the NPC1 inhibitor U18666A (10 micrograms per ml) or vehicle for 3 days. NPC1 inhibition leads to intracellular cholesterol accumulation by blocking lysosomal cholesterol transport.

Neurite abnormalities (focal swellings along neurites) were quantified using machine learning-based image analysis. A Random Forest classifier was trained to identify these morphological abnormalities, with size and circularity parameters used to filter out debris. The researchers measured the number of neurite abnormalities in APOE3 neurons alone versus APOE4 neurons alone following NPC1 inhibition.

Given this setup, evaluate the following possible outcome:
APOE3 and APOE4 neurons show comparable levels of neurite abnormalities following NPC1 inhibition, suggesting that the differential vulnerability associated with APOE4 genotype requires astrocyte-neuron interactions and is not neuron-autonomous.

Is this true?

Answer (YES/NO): YES